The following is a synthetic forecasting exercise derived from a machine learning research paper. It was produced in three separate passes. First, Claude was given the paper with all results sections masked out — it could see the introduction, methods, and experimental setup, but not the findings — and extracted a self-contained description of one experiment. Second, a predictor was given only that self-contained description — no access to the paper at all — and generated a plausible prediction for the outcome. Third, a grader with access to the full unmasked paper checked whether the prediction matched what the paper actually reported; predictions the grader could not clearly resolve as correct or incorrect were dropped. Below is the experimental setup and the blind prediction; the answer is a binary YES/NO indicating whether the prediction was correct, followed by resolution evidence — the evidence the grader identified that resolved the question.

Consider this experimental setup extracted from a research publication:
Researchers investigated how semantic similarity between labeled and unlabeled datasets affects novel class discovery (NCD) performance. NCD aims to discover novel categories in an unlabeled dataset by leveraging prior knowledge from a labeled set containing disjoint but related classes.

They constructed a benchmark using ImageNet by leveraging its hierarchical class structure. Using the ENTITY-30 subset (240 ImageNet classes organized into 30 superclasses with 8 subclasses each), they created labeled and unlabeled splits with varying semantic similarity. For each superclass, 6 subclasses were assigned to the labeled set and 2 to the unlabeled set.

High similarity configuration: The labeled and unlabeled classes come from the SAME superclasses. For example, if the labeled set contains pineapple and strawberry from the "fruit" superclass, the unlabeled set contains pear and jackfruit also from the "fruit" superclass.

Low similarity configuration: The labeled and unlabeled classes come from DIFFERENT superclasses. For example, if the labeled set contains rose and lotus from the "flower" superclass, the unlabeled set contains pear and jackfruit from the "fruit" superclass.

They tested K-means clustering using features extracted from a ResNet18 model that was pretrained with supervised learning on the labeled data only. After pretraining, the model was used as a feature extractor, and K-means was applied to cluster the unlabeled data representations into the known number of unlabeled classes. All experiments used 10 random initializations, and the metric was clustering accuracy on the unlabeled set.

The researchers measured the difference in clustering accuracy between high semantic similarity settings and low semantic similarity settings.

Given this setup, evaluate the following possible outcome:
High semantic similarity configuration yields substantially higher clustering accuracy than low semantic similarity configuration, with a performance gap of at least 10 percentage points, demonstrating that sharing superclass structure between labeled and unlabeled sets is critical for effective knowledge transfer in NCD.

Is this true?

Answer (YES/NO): YES